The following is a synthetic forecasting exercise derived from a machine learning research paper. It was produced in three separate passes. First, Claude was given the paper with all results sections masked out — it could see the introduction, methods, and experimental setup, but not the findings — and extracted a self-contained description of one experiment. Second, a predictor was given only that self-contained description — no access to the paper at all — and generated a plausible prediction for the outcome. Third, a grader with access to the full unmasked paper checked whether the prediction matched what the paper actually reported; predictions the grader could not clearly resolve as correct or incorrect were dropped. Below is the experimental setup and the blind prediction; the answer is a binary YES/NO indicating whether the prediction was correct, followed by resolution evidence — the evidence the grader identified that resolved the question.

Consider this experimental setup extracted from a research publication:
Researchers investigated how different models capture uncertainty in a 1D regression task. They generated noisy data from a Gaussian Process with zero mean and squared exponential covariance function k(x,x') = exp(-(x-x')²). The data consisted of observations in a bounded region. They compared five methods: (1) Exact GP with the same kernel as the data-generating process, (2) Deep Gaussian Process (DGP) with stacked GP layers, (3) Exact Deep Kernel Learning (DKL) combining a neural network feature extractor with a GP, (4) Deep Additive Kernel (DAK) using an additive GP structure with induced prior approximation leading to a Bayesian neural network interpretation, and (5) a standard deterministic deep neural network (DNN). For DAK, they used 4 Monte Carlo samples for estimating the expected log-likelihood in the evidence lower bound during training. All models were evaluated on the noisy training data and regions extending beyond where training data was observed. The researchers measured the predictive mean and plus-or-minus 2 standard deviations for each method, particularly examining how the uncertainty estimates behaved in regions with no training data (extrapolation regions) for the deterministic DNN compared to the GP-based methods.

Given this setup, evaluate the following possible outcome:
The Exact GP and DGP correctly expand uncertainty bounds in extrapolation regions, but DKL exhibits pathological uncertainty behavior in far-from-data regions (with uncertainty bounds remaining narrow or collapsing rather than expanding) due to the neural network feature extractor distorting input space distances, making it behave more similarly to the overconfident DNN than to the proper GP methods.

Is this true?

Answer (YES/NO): NO